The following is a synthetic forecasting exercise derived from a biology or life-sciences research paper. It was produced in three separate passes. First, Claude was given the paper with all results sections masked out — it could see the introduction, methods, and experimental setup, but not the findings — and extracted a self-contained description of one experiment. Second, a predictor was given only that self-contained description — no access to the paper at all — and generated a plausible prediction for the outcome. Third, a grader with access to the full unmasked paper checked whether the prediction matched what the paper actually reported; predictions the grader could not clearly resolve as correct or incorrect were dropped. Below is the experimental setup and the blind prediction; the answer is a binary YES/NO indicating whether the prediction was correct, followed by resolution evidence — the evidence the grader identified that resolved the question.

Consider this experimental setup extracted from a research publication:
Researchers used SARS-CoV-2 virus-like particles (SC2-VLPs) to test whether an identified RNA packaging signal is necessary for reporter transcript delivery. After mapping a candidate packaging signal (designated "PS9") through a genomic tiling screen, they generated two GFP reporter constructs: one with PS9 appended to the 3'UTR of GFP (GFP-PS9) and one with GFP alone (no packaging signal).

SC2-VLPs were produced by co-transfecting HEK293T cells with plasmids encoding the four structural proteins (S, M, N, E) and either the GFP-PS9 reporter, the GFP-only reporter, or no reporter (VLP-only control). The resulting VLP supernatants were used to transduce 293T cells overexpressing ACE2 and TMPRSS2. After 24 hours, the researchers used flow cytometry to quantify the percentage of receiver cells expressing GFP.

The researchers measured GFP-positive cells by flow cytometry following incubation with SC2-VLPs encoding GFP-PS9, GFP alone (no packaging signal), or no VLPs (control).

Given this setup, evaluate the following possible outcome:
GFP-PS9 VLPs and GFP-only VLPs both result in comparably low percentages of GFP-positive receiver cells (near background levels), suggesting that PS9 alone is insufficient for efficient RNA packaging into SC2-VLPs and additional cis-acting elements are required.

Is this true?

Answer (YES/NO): NO